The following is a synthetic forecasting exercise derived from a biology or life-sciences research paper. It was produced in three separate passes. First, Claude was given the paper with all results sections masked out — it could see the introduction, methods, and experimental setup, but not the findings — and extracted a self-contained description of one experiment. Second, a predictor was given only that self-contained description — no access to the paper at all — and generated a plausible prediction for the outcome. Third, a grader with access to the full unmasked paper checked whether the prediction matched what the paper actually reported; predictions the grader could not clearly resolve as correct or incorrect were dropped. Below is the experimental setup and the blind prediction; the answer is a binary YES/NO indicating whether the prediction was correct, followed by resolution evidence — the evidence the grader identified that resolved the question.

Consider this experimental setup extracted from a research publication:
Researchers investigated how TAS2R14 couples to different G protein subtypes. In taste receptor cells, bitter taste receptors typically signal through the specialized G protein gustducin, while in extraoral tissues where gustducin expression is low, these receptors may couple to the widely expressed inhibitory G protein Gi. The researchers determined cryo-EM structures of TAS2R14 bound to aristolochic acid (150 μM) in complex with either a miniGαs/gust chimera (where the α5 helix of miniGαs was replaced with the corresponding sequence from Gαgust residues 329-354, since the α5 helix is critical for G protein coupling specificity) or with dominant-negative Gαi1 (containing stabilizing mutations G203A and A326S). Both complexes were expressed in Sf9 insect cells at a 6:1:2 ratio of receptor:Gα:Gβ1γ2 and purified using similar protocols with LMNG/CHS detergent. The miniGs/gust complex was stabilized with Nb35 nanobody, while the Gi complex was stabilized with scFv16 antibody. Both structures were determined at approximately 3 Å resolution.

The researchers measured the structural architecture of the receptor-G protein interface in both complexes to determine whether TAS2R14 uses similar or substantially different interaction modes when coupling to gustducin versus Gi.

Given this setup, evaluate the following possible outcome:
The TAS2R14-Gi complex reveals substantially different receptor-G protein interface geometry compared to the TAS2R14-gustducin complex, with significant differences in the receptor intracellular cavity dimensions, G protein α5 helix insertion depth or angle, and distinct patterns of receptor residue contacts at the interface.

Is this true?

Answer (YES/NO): NO